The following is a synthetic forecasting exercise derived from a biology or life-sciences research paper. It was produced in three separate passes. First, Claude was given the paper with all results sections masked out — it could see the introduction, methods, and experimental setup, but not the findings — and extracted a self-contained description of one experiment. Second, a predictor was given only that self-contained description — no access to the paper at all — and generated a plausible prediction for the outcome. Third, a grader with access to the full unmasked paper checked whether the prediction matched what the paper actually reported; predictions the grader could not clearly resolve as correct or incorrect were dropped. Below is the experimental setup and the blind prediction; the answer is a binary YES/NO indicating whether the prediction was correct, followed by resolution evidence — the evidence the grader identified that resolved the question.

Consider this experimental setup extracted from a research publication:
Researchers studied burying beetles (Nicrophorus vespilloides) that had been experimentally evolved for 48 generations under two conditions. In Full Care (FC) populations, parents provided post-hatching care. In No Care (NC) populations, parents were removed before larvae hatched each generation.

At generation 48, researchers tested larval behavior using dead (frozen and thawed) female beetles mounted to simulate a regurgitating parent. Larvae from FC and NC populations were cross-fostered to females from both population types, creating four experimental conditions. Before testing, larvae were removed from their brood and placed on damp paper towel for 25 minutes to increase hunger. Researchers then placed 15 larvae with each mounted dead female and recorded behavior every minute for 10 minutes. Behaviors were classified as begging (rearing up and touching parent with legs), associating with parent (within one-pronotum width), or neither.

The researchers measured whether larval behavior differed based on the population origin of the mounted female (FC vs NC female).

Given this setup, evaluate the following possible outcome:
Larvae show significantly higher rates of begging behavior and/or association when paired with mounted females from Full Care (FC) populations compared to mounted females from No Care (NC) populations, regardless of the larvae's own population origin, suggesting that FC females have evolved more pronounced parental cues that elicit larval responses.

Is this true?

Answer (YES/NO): NO